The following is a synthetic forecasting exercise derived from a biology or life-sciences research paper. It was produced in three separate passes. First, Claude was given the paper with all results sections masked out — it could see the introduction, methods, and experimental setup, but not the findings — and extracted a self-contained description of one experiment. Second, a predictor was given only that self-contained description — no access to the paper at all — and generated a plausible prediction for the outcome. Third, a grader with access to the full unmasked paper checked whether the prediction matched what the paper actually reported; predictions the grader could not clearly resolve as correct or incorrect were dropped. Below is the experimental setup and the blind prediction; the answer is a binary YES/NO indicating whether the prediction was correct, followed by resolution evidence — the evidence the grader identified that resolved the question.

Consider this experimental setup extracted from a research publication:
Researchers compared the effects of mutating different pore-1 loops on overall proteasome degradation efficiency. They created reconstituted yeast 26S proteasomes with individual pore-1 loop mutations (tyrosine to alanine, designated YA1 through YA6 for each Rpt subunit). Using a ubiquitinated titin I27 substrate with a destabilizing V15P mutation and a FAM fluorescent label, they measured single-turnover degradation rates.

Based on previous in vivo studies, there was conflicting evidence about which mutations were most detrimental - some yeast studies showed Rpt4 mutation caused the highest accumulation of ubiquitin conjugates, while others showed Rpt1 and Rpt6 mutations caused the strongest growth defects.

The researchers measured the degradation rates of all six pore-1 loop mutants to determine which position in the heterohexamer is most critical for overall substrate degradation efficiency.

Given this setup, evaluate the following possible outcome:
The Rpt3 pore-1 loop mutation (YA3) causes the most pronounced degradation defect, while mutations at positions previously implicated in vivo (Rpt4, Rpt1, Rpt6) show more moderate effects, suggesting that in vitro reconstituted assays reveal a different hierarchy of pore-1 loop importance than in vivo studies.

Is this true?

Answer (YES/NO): NO